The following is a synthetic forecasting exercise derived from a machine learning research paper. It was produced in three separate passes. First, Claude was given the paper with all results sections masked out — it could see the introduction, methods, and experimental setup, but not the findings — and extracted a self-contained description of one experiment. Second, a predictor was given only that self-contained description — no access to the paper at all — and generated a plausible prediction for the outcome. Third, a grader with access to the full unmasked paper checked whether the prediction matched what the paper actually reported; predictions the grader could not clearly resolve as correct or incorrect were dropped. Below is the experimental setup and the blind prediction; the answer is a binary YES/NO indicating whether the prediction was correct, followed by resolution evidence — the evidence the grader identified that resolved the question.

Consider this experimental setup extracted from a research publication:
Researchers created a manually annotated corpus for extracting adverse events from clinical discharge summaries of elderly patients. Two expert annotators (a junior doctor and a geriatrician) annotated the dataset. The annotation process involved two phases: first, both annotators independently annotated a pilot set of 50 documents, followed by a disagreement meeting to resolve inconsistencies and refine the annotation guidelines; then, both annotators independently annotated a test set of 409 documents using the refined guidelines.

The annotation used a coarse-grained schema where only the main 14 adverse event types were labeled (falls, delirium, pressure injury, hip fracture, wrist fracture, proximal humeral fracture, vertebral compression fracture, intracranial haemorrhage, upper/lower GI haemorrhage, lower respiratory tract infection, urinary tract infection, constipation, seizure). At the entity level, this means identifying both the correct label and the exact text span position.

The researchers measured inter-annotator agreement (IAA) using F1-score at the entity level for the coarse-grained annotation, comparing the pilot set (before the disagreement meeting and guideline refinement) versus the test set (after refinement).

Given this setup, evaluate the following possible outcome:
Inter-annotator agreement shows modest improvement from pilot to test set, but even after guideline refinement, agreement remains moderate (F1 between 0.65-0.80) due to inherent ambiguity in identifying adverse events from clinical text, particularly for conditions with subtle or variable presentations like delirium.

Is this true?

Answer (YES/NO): YES